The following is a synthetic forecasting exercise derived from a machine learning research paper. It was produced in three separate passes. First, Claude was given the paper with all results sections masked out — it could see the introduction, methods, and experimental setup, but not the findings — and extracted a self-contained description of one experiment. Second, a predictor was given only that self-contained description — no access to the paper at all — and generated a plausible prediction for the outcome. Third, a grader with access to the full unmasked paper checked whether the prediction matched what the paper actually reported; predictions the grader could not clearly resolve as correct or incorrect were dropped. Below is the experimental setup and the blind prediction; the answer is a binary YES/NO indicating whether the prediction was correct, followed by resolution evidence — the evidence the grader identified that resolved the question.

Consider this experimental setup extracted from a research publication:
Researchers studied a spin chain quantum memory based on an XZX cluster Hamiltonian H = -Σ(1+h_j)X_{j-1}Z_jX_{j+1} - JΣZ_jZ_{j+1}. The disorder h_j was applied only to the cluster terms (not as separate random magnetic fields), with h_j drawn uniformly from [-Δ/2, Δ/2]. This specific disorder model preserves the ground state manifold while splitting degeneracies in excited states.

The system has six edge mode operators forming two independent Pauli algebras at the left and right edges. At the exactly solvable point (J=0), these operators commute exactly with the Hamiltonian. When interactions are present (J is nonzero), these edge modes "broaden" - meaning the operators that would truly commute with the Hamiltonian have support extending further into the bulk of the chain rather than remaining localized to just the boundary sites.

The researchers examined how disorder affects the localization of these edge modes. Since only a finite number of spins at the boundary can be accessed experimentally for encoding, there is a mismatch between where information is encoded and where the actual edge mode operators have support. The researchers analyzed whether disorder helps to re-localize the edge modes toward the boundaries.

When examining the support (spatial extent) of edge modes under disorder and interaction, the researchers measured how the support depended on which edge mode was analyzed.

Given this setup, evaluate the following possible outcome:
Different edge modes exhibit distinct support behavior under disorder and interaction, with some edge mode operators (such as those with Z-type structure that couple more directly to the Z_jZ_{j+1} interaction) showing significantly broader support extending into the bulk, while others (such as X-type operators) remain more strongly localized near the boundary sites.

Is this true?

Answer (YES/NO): NO